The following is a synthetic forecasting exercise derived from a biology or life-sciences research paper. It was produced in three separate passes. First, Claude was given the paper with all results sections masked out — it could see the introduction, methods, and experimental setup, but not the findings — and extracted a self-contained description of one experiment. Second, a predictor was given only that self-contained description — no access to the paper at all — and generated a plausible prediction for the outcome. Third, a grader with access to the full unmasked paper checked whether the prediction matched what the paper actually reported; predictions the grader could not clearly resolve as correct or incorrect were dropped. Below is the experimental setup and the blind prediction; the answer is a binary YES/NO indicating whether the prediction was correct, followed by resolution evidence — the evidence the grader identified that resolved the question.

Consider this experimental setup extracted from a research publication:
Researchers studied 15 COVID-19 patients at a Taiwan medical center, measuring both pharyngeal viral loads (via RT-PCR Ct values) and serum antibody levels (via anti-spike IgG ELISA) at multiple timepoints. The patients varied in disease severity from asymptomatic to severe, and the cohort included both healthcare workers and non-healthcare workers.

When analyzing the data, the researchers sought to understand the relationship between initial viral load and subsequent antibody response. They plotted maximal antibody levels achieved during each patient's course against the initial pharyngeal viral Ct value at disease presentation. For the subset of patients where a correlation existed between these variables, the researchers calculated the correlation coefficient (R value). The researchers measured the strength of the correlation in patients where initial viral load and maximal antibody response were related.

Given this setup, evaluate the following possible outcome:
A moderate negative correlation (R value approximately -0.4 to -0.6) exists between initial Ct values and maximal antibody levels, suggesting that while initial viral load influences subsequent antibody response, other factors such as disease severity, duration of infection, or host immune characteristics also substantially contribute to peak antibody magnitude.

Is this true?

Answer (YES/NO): NO